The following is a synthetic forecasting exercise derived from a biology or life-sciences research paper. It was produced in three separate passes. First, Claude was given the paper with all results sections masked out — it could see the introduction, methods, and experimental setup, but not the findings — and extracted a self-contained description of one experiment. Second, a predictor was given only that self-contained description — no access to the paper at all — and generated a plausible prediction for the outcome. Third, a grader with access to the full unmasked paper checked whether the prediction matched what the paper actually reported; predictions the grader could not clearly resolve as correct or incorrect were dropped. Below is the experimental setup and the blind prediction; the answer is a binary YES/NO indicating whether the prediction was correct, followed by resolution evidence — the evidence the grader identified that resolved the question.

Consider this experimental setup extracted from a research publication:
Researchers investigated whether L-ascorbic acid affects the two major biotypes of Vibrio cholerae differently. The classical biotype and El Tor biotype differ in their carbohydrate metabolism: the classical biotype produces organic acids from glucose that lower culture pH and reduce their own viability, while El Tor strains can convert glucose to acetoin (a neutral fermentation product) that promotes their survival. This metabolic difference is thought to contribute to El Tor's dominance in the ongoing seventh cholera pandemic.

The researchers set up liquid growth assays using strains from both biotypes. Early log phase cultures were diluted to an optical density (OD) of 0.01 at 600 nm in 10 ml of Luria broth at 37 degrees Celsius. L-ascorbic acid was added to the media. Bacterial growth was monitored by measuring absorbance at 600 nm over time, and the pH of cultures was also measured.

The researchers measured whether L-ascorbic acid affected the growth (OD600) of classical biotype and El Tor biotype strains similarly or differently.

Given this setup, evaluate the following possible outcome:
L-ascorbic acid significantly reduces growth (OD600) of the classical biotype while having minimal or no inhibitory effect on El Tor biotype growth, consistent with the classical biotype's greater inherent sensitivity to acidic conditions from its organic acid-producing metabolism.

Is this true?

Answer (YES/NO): NO